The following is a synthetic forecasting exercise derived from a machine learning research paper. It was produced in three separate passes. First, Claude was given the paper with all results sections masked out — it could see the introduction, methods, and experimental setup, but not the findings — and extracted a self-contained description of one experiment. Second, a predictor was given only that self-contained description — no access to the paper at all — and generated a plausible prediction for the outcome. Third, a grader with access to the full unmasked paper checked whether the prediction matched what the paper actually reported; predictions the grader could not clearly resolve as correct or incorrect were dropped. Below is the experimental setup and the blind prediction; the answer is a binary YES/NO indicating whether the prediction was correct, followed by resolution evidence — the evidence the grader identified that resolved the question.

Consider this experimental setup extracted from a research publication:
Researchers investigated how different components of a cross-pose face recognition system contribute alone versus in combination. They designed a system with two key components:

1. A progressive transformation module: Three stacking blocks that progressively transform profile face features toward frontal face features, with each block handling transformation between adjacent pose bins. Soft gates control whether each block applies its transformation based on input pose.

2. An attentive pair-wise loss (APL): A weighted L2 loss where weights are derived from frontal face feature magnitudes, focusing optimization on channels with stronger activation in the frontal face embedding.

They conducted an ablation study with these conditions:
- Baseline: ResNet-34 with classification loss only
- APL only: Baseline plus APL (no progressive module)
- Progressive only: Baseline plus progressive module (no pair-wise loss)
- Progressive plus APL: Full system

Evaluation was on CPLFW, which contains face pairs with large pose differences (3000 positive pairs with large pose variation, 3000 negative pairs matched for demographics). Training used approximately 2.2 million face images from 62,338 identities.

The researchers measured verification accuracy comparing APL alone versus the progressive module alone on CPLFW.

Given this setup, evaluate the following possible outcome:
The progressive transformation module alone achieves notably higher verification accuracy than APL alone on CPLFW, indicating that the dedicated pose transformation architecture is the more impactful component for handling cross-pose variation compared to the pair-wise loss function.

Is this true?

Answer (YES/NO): NO